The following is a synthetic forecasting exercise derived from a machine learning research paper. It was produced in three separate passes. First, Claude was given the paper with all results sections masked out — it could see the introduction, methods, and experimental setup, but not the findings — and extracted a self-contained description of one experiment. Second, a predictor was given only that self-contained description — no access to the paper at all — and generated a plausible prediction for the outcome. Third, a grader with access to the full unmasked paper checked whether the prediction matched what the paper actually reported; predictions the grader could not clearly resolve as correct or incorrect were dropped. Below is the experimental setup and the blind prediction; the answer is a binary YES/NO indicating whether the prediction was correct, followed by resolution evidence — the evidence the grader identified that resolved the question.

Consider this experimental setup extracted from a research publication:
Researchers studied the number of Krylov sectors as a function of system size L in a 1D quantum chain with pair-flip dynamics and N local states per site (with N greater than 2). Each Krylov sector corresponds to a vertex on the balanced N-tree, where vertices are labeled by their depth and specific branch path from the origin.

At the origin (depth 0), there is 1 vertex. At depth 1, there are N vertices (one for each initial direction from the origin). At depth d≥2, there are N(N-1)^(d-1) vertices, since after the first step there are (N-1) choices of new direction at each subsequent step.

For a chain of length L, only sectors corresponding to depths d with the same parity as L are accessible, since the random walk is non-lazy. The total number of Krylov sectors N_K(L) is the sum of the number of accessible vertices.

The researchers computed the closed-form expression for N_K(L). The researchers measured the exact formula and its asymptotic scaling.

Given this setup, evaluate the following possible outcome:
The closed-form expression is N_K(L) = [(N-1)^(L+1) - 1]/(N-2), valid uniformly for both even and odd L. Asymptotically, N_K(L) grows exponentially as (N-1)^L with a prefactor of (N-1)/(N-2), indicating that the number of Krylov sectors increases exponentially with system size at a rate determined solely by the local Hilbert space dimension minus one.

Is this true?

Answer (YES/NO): YES